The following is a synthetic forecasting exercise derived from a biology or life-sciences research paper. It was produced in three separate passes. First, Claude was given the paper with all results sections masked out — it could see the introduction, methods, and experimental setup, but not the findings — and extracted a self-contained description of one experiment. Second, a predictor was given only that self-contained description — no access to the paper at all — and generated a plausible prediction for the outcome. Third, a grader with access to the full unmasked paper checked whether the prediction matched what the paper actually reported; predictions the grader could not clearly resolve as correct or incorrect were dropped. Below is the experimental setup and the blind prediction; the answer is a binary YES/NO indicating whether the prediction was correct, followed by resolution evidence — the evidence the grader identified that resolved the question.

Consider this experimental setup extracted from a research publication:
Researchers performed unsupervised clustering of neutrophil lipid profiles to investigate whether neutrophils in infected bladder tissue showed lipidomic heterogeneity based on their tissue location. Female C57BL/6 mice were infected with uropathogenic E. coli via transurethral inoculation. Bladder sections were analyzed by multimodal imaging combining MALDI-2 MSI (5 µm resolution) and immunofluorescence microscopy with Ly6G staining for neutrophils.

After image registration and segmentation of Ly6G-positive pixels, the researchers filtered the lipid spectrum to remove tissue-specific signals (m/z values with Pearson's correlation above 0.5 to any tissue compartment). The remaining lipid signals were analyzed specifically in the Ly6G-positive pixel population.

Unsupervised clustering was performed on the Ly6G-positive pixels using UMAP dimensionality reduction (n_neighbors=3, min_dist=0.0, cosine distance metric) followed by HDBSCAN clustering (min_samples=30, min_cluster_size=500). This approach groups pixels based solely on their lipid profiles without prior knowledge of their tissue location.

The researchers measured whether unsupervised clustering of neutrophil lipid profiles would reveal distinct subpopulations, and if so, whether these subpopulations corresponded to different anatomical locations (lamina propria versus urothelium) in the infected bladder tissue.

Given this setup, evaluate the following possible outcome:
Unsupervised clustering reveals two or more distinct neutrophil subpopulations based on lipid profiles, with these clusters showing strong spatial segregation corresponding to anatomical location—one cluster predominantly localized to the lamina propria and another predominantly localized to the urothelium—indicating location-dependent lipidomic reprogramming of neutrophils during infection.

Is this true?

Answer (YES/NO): YES